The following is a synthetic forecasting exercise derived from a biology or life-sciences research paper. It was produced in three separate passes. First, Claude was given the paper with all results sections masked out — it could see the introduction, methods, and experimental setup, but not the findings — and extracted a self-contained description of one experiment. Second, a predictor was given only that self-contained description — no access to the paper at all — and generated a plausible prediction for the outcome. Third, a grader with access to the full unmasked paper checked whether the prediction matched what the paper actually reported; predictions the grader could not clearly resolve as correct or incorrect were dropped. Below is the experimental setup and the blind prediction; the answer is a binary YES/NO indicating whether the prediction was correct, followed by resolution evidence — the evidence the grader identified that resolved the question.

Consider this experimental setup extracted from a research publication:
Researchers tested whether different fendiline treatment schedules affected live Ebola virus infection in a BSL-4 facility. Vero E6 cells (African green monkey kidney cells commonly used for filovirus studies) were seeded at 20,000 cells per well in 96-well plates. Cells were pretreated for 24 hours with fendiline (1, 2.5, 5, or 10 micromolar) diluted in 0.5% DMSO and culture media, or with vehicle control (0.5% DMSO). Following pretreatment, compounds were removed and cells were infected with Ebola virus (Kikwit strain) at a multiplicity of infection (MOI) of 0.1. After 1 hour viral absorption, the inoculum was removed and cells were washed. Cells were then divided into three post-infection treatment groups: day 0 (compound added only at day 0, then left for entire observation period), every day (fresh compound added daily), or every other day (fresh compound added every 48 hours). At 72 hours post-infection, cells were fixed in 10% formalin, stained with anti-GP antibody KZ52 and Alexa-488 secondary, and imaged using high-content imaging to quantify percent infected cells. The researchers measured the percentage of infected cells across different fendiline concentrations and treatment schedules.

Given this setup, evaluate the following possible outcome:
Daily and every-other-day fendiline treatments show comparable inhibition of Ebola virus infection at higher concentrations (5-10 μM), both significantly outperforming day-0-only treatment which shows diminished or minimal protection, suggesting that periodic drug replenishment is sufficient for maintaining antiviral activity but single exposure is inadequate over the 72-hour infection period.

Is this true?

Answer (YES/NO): NO